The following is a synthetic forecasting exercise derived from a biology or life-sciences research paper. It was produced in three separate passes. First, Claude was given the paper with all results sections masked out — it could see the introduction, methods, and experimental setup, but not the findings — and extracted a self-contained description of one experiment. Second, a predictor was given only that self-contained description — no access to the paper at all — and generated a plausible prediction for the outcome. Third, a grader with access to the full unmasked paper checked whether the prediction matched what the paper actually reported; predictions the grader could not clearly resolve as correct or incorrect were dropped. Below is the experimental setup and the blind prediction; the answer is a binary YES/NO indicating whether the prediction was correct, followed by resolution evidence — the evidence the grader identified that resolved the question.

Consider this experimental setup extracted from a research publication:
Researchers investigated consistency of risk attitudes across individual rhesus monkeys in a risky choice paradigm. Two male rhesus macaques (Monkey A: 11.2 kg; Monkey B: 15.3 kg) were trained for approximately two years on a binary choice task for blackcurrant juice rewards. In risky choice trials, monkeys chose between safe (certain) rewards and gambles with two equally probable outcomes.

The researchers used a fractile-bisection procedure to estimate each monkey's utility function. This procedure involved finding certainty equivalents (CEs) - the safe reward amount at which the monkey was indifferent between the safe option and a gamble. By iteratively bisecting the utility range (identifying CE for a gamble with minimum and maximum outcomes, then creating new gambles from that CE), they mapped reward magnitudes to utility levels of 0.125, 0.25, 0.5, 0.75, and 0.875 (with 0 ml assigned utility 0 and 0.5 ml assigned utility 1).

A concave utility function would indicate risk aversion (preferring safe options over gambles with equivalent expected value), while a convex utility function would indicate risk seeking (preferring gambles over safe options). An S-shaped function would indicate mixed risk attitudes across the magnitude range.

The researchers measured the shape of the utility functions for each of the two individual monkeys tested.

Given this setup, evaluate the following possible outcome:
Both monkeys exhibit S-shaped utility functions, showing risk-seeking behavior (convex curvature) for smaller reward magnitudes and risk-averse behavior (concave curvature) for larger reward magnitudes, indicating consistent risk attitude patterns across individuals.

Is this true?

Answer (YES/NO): YES